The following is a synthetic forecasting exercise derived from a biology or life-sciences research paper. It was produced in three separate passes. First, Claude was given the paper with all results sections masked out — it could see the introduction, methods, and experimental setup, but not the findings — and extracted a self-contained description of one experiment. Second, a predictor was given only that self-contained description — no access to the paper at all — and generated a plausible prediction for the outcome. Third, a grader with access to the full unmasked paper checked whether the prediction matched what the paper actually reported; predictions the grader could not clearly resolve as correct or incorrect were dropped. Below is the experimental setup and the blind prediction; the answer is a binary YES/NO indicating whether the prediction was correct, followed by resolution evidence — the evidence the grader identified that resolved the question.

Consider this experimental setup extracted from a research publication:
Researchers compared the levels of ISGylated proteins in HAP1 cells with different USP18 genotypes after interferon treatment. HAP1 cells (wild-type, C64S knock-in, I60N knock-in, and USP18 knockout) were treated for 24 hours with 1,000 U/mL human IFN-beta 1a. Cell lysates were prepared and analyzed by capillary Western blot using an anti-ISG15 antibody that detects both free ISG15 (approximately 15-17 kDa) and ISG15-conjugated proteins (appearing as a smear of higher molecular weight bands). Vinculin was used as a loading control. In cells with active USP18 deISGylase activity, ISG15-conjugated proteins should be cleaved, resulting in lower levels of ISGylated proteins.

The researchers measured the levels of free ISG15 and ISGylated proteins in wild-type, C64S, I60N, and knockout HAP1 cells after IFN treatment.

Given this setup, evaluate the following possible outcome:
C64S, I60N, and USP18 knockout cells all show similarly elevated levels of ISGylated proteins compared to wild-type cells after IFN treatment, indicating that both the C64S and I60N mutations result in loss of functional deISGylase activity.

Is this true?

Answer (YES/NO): NO